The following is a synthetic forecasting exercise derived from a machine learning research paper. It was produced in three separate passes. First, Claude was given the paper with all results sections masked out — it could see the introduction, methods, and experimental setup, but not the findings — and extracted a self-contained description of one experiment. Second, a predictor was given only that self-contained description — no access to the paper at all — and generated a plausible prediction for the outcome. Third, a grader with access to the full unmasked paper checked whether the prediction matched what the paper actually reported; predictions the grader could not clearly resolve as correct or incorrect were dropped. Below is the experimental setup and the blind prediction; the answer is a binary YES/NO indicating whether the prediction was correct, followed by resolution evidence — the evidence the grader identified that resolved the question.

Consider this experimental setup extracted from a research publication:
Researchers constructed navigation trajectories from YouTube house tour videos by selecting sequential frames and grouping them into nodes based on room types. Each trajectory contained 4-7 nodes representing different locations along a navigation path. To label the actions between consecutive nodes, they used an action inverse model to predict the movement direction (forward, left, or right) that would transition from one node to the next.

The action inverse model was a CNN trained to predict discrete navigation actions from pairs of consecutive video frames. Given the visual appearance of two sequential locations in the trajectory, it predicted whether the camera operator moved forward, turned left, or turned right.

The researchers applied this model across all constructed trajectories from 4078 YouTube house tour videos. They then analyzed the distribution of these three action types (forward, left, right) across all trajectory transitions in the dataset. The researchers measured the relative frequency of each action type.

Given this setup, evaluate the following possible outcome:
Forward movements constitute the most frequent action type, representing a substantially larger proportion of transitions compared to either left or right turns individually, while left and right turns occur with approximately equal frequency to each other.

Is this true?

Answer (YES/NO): NO